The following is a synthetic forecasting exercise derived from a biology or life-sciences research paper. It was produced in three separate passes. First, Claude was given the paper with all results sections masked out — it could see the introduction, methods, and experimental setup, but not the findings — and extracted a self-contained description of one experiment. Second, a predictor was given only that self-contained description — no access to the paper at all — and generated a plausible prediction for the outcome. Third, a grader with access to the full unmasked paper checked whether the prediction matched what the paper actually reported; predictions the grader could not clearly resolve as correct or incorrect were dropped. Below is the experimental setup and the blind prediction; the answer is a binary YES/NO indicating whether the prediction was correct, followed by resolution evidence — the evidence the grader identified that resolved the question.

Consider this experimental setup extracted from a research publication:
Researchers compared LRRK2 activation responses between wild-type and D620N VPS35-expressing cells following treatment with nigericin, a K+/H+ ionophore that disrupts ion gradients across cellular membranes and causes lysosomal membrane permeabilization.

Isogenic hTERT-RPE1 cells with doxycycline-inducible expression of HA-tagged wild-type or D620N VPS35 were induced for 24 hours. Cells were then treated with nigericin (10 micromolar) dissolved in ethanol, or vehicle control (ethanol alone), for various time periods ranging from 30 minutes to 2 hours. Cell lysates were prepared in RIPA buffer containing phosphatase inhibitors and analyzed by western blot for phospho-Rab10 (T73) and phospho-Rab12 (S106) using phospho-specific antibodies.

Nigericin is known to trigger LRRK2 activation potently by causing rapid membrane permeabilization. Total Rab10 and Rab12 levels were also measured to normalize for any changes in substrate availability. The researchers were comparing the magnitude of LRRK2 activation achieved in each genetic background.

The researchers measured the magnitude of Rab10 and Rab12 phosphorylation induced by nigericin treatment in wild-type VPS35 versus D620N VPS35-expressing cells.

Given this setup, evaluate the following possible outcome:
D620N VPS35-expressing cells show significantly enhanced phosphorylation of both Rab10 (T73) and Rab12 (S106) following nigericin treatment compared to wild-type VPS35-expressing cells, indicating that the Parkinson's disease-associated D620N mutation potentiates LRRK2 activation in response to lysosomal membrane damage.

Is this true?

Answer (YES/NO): YES